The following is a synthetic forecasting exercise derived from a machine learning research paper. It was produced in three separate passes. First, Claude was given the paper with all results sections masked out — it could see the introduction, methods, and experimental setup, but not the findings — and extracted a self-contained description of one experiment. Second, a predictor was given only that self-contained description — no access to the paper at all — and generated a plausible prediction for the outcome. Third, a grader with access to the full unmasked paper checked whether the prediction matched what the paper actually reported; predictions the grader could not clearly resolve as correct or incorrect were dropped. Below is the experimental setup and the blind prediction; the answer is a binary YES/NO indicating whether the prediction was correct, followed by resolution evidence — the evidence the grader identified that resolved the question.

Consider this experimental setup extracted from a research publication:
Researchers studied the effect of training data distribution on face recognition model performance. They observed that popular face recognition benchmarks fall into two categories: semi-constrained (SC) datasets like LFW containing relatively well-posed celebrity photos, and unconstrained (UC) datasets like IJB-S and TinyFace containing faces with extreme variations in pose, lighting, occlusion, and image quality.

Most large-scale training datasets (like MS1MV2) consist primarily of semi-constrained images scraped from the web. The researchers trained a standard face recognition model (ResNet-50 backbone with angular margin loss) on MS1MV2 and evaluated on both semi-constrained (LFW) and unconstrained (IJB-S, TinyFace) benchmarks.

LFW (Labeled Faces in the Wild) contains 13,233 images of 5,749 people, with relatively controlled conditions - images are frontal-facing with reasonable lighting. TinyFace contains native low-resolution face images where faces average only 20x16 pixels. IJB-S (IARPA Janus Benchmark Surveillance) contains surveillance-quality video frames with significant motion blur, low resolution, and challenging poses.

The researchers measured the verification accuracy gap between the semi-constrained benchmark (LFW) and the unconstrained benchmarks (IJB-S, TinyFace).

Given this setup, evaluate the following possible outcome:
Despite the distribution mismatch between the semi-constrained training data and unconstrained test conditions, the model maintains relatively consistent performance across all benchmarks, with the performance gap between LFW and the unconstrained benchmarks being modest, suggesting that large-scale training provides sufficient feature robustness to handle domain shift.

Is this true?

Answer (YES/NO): NO